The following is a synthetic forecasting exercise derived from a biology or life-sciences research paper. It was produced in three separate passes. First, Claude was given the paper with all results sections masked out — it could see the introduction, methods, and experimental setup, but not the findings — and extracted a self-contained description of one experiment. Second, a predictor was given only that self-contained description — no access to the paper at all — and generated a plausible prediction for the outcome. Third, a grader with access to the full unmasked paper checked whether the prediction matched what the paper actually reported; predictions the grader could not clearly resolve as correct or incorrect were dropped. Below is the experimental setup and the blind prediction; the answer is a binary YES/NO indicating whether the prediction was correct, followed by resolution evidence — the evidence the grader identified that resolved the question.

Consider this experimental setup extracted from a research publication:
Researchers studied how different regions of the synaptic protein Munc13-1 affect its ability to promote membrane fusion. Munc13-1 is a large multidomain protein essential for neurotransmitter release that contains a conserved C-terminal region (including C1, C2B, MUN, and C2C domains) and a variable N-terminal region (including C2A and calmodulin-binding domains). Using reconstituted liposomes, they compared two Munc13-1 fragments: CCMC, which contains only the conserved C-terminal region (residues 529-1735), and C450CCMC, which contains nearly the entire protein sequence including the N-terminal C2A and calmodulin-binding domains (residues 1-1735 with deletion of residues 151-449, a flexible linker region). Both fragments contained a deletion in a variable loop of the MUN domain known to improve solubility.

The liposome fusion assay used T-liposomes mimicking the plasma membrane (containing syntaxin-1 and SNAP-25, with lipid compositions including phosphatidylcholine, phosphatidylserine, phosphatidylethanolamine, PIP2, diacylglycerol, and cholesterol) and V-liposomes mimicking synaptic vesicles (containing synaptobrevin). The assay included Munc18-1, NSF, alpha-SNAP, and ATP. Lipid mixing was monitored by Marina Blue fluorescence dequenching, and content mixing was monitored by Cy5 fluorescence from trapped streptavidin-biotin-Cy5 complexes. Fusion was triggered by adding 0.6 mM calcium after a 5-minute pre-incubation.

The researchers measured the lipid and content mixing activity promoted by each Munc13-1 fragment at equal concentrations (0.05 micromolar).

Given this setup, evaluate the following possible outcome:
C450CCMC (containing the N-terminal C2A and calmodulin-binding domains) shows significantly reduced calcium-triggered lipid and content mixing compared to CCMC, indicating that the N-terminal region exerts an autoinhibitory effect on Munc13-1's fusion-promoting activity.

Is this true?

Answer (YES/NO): YES